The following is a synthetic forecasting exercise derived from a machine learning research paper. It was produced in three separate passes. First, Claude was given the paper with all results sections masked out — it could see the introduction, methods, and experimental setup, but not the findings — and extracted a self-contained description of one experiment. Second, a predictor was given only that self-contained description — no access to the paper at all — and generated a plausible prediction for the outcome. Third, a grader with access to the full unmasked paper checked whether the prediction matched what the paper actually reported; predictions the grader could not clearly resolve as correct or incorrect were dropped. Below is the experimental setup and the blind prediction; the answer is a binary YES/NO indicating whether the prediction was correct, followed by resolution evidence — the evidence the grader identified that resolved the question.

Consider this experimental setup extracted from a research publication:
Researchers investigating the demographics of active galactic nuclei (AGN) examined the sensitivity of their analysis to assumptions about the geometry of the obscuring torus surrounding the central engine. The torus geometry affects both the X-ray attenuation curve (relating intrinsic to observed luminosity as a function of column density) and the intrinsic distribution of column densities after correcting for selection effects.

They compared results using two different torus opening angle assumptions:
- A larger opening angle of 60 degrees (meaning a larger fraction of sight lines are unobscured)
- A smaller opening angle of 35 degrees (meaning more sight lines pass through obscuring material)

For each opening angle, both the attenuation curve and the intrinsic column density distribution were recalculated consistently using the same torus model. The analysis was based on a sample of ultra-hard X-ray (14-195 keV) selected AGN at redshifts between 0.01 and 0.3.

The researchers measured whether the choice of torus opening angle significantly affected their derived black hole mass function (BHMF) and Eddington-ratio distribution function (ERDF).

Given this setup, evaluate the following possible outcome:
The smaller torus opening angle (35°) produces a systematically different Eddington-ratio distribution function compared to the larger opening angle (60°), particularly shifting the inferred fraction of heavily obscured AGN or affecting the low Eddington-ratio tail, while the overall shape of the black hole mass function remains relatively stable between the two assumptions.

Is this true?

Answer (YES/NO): NO